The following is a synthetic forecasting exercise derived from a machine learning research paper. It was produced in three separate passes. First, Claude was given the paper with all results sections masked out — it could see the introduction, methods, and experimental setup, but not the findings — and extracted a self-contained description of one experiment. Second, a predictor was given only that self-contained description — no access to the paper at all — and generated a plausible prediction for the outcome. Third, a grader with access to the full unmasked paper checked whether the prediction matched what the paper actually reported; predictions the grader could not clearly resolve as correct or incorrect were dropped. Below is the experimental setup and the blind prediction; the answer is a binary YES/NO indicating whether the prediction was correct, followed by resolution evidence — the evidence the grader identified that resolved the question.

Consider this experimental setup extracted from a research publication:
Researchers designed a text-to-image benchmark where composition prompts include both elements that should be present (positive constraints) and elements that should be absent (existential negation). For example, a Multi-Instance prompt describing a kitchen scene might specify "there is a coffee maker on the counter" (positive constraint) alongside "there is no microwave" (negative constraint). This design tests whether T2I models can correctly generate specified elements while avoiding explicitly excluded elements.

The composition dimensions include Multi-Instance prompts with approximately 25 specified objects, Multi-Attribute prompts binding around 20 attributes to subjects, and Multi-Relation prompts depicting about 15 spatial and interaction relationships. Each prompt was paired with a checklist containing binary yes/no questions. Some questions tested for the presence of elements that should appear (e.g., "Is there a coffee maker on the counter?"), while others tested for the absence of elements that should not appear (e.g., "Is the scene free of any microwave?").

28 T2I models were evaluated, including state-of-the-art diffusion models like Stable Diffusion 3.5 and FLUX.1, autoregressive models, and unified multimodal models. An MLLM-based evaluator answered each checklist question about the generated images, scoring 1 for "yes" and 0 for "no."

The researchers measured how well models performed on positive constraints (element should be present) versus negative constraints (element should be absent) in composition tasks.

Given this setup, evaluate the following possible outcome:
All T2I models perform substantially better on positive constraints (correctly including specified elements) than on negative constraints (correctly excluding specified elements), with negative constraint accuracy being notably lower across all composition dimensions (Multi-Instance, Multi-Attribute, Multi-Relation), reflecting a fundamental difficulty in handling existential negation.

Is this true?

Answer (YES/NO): NO